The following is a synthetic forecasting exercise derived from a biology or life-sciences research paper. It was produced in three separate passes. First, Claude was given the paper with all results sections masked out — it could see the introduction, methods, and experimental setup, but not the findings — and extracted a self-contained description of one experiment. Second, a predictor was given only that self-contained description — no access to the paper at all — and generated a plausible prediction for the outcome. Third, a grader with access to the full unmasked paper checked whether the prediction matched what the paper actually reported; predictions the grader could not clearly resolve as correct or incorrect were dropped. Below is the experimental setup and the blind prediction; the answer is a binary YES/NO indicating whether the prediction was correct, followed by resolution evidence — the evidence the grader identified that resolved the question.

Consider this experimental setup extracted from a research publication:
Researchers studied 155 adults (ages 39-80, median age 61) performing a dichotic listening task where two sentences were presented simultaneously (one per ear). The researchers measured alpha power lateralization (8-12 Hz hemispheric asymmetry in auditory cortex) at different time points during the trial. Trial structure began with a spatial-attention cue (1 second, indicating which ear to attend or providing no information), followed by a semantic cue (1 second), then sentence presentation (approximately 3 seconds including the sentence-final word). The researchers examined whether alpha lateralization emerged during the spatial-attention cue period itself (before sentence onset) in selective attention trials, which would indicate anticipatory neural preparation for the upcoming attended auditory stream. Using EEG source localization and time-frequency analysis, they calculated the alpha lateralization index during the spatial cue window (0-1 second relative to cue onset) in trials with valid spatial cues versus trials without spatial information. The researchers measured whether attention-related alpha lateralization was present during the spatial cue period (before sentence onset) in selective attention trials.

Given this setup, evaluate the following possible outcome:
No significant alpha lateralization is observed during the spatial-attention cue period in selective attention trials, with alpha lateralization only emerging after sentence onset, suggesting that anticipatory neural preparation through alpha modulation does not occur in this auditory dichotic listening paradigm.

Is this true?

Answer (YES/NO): NO